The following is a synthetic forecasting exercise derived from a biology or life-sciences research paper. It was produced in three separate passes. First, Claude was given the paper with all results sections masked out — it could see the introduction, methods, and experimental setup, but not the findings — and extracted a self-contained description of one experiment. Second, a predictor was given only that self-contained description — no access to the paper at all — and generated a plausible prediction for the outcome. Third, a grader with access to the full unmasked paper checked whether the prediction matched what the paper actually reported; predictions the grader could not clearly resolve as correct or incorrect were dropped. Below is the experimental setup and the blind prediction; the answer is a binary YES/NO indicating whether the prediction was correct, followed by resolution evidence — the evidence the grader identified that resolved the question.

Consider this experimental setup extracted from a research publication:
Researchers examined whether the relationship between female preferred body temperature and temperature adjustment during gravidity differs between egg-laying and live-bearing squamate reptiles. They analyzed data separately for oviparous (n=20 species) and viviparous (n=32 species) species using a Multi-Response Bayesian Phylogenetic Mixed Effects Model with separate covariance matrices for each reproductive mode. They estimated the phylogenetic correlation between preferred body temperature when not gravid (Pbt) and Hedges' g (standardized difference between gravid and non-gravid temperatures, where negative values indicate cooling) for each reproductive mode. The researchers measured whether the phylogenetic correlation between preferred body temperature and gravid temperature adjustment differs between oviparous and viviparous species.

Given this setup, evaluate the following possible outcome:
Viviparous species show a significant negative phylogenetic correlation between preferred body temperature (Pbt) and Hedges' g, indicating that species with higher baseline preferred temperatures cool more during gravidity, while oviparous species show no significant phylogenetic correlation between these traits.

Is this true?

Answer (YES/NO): NO